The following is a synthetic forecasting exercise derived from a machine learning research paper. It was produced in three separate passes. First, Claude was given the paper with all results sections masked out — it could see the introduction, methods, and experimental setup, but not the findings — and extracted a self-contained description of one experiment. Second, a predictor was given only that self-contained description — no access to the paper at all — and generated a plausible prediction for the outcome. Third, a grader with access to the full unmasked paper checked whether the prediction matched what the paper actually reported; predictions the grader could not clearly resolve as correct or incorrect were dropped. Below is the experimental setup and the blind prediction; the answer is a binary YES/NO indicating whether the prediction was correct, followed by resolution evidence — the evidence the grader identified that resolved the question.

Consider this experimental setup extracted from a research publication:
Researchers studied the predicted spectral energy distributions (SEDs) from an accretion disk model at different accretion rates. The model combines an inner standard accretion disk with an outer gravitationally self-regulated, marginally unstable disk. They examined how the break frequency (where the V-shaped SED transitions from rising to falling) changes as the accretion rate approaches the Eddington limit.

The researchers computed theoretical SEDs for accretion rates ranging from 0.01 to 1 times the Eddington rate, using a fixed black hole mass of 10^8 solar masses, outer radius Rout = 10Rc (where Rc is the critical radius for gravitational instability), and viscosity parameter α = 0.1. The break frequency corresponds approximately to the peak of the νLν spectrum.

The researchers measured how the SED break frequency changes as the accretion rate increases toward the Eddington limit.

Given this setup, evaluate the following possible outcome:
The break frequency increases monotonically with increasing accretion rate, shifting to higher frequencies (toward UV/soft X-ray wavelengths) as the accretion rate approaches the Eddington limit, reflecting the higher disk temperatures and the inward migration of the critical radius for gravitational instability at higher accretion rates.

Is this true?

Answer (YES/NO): NO